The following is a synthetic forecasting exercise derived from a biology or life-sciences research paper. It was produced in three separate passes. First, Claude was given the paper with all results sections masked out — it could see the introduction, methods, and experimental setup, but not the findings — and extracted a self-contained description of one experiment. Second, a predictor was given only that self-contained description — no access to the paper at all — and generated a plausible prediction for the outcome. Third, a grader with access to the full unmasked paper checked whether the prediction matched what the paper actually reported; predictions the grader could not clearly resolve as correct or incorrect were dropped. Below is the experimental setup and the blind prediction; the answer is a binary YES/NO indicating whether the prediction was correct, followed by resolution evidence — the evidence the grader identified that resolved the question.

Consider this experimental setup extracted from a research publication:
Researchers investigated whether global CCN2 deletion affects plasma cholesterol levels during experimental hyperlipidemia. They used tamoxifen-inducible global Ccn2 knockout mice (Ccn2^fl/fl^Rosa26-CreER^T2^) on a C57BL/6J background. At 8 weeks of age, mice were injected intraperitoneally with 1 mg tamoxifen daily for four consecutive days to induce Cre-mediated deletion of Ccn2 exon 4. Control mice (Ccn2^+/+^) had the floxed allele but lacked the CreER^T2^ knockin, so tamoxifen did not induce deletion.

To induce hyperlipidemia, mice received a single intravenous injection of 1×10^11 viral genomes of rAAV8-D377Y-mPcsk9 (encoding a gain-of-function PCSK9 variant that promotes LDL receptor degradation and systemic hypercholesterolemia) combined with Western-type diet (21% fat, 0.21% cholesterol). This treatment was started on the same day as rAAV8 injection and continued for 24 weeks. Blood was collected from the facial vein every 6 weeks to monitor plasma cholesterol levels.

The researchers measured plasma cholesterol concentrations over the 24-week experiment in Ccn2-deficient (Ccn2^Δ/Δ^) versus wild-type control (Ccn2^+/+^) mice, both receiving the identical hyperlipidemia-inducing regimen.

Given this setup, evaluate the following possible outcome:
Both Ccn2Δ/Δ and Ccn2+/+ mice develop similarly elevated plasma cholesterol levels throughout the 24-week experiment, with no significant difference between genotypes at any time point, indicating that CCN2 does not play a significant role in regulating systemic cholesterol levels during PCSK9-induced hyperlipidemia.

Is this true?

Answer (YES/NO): NO